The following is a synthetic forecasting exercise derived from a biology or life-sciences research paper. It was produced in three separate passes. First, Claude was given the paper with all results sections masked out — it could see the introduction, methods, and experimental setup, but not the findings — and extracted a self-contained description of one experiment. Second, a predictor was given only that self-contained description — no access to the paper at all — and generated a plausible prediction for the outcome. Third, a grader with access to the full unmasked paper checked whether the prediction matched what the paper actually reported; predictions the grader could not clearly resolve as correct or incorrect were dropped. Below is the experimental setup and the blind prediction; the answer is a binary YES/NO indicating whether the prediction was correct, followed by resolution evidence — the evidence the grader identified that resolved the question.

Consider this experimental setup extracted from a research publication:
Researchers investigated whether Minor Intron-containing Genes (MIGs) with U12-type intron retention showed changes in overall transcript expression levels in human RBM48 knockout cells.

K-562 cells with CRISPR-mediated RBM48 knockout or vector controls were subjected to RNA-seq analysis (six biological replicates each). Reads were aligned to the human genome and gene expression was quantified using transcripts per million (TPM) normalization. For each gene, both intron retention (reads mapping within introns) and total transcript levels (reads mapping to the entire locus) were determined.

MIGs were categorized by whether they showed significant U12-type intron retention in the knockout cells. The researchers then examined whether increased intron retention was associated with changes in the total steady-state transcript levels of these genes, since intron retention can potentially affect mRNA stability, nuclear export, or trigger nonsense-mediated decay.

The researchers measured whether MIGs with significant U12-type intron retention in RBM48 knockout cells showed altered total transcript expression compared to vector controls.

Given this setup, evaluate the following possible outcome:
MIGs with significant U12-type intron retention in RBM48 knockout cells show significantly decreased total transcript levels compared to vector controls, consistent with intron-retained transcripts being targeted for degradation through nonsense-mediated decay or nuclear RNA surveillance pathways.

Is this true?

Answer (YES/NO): NO